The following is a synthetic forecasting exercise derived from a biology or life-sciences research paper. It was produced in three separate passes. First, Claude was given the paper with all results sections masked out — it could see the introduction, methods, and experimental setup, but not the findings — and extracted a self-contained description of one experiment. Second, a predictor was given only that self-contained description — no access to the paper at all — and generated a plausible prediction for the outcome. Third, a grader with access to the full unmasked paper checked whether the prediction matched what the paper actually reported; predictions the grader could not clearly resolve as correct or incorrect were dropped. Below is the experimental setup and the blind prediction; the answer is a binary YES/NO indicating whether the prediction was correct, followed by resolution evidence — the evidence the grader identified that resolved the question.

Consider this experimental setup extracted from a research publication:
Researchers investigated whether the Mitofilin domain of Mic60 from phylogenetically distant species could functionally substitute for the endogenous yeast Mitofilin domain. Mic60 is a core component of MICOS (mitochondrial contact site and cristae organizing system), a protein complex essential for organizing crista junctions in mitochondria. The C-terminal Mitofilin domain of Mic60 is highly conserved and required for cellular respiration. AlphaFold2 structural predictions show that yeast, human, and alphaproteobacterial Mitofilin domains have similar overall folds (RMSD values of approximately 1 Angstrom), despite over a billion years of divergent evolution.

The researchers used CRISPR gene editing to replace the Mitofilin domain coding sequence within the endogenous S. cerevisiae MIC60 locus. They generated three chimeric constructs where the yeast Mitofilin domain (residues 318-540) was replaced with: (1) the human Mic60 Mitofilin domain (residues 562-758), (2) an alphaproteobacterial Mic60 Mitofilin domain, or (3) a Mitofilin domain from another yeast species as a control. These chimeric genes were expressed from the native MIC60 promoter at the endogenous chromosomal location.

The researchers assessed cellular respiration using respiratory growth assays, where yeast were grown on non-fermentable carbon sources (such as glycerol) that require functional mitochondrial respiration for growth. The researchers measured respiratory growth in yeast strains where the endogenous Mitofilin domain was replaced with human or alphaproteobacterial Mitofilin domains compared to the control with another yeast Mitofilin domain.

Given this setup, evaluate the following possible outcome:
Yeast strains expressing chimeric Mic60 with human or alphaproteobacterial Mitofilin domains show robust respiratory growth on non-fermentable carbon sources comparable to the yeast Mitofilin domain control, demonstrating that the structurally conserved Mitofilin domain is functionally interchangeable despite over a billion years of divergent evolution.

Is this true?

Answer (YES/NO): NO